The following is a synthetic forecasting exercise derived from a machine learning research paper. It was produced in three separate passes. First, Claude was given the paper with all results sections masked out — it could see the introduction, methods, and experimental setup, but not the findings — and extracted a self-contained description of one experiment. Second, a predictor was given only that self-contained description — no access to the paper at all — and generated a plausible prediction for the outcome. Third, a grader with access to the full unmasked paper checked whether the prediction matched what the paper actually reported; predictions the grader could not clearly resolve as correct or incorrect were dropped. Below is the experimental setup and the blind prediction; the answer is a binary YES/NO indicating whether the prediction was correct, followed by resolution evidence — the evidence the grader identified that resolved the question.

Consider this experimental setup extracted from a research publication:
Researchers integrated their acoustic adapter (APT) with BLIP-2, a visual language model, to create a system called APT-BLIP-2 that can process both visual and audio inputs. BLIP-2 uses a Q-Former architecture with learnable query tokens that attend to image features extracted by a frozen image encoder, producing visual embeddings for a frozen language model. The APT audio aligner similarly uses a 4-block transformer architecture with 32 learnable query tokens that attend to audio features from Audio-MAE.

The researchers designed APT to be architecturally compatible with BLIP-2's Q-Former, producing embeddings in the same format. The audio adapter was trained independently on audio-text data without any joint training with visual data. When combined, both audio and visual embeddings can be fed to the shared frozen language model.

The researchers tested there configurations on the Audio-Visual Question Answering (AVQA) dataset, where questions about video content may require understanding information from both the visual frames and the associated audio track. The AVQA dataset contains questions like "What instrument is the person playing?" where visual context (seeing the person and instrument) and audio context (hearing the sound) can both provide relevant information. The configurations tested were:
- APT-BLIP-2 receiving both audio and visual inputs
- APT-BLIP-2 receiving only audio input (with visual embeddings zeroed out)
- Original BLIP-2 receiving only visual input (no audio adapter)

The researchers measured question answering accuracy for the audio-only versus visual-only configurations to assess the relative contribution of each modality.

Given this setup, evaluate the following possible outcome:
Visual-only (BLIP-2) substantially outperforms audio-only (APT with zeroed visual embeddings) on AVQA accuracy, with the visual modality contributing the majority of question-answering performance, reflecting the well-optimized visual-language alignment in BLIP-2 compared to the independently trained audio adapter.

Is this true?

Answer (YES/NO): YES